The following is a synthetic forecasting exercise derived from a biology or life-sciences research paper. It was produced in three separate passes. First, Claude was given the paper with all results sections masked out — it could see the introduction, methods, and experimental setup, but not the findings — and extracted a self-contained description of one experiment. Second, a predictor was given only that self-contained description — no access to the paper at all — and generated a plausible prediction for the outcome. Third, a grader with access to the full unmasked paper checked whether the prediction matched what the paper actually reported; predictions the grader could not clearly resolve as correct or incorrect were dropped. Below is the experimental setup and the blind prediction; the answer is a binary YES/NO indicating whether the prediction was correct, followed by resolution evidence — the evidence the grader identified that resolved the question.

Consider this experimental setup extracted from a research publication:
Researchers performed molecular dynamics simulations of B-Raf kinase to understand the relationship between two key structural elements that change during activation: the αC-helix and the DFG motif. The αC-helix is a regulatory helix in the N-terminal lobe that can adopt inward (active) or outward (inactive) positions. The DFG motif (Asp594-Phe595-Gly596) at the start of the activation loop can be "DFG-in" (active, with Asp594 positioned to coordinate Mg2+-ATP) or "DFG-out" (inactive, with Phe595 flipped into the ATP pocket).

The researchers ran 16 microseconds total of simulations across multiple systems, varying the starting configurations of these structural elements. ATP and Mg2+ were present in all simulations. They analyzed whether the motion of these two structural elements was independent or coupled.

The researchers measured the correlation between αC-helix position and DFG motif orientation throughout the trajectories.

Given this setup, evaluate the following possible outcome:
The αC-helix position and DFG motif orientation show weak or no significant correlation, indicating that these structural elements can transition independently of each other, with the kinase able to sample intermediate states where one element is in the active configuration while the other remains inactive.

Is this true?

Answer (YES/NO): NO